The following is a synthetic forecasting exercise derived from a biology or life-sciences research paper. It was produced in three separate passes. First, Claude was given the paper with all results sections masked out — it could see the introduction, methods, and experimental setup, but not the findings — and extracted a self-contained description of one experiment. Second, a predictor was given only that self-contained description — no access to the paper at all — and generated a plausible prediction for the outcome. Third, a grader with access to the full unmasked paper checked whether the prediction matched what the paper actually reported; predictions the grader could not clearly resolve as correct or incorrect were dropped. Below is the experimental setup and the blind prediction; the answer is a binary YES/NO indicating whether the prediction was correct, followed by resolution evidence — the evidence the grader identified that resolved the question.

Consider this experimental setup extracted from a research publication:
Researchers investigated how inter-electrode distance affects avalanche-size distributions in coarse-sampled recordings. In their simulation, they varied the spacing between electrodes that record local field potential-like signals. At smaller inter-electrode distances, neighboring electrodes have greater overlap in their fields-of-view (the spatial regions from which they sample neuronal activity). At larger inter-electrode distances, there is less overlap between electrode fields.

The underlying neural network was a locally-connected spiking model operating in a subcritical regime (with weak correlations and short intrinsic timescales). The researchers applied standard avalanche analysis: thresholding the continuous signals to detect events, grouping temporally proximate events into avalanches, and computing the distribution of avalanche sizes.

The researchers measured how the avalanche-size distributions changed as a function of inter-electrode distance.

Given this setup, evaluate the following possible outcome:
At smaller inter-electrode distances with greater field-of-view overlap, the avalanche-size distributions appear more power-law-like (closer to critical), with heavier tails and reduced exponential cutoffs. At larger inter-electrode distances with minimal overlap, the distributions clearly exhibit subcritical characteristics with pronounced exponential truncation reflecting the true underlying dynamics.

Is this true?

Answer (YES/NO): NO